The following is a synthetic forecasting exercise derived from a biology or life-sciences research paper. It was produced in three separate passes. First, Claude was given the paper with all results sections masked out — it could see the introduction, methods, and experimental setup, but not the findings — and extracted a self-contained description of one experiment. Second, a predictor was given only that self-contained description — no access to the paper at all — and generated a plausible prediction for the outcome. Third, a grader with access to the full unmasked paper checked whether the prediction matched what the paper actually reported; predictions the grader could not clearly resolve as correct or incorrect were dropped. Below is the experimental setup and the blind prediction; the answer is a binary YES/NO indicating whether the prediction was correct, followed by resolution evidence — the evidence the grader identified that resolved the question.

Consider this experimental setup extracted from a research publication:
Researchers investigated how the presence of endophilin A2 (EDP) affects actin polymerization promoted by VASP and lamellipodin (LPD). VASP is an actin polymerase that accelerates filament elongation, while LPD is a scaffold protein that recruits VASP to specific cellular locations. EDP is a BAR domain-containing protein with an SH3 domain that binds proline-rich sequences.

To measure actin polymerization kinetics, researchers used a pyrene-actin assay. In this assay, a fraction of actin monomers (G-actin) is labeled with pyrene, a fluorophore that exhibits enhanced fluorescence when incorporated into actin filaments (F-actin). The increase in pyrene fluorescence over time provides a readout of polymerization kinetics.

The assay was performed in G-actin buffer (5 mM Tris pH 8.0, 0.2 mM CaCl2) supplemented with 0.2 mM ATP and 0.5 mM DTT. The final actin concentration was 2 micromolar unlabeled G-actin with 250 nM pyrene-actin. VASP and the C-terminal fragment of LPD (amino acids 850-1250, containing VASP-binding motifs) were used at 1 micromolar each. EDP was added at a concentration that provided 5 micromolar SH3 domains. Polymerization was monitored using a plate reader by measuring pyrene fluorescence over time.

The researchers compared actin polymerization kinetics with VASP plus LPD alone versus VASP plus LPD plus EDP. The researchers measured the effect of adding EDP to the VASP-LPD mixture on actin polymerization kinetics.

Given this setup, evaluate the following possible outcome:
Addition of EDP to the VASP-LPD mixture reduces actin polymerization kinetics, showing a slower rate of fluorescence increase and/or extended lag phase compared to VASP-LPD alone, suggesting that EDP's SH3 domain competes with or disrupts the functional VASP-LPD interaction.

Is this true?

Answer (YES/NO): YES